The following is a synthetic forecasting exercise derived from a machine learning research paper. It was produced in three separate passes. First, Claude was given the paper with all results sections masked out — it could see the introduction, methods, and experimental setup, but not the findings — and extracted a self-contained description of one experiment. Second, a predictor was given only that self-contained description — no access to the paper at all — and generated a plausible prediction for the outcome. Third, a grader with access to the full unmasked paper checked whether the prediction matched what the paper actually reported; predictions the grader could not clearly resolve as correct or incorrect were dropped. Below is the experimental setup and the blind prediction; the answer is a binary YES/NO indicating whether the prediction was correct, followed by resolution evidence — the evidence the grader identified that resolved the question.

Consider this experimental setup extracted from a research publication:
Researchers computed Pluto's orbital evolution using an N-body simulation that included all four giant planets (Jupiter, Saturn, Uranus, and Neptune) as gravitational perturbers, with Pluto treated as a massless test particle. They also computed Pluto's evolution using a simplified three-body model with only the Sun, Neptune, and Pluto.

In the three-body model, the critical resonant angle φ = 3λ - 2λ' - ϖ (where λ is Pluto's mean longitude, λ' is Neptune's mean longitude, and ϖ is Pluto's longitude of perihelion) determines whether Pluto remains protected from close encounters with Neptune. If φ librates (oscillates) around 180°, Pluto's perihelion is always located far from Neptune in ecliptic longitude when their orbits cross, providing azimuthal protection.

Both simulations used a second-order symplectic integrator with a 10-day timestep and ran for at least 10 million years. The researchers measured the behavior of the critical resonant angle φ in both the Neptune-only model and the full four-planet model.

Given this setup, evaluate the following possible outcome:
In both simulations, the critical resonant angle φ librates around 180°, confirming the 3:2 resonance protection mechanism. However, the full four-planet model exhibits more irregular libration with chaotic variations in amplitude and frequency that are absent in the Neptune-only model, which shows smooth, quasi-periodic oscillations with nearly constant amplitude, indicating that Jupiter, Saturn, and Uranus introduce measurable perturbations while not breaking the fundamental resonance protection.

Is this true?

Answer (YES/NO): NO